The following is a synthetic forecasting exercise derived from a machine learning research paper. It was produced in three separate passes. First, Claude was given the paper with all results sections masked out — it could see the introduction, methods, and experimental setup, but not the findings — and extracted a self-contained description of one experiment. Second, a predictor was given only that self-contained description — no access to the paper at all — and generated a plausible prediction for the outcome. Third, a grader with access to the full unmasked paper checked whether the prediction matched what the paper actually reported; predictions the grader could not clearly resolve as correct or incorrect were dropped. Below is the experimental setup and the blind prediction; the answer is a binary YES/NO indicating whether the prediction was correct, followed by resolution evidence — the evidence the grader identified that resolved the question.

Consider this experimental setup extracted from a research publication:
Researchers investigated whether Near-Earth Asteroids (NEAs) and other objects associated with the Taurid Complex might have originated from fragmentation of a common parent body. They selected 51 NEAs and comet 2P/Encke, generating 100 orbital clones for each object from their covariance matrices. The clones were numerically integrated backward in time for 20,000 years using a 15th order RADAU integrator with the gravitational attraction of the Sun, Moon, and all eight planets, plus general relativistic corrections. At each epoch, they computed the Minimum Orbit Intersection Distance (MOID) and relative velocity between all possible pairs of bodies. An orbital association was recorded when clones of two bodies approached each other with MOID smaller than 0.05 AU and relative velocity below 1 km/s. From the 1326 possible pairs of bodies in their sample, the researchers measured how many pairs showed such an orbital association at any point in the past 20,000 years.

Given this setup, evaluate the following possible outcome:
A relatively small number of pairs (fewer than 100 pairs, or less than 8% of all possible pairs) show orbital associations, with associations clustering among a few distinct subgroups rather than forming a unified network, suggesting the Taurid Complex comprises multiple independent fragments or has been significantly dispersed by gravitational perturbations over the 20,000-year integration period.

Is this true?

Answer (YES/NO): YES